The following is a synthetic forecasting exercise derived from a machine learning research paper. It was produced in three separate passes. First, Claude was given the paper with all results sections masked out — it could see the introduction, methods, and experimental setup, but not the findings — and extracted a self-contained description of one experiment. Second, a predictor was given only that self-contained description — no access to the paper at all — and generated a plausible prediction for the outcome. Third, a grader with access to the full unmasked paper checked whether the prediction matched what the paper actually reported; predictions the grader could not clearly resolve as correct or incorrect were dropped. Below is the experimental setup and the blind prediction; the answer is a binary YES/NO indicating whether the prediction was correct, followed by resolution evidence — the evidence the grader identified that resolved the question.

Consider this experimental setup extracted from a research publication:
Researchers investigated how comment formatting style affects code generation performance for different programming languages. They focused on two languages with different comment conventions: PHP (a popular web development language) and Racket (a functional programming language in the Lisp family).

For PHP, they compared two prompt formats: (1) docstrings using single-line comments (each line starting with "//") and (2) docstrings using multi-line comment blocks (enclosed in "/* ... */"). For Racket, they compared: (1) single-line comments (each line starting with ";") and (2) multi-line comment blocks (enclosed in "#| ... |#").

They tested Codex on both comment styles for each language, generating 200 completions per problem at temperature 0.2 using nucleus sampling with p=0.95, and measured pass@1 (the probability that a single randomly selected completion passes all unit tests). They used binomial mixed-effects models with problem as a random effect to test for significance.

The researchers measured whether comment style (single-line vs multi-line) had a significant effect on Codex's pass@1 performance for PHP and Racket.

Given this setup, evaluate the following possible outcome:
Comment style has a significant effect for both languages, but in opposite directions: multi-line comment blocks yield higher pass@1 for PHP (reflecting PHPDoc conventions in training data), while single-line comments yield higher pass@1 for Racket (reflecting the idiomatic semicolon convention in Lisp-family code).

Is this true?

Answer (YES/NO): NO